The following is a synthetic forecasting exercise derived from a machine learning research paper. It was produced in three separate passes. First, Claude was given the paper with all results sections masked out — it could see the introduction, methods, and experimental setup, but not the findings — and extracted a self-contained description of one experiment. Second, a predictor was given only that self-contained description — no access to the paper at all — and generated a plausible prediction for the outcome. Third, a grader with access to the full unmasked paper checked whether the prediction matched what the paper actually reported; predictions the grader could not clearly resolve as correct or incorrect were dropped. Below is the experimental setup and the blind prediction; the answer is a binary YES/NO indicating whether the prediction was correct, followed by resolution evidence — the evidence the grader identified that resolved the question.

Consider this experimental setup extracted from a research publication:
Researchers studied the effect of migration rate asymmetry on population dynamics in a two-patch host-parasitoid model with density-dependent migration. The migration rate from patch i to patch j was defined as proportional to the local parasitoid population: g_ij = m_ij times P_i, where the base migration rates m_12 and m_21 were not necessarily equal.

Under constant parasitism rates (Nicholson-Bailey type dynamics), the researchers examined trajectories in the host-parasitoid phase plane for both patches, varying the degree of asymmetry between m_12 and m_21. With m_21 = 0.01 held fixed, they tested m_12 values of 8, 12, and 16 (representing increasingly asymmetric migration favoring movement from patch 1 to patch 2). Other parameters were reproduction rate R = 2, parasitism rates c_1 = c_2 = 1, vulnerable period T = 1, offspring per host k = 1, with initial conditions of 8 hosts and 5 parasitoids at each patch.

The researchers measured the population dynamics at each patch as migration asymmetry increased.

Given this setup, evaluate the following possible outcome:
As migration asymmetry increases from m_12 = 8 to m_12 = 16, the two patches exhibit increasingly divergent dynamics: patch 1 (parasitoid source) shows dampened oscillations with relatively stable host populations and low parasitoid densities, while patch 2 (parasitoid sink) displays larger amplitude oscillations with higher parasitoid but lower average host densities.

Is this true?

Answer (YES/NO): NO